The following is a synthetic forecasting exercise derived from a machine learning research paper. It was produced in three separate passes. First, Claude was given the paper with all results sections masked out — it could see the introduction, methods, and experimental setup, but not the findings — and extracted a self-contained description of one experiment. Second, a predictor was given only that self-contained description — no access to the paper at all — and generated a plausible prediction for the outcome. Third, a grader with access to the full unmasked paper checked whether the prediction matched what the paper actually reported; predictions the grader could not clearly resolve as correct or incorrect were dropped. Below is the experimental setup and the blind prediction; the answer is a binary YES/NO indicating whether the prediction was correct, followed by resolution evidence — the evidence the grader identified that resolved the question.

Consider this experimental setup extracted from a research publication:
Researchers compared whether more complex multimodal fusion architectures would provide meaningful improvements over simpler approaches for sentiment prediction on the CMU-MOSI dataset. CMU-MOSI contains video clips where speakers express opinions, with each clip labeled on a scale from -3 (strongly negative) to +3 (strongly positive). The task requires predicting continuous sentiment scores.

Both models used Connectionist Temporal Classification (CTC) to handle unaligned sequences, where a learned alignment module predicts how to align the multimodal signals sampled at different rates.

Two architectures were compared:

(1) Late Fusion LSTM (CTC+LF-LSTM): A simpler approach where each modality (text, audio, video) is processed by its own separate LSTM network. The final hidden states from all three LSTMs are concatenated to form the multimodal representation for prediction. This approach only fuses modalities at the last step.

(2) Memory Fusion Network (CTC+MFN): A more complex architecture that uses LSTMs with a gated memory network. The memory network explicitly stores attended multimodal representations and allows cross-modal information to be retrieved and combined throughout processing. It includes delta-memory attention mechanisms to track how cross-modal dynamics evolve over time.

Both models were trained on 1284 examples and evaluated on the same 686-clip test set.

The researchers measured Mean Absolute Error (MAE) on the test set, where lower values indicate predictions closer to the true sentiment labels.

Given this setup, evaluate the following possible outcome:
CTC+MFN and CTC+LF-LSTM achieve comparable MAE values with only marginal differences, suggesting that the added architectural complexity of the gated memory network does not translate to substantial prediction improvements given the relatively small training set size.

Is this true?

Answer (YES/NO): YES